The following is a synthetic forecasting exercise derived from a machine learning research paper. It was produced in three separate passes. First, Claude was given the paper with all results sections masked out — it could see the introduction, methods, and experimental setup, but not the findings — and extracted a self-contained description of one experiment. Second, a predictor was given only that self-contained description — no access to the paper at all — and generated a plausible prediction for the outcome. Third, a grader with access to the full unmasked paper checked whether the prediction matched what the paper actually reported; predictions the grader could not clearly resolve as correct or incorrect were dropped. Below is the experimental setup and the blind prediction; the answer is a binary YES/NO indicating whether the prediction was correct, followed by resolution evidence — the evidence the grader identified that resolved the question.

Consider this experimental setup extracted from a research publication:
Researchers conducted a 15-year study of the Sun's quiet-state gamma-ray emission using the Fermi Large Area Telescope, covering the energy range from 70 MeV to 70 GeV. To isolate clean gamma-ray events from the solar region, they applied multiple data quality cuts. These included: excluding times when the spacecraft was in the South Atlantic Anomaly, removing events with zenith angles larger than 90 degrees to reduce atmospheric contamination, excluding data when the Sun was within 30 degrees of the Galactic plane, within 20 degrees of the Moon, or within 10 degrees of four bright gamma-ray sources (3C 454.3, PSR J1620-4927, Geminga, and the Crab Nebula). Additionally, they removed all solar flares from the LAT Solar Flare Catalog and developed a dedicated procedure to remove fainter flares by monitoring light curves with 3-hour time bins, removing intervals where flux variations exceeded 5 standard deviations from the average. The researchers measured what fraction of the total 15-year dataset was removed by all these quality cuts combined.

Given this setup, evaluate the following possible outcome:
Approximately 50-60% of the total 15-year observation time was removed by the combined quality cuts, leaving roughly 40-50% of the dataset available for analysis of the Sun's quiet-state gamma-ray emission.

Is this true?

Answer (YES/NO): YES